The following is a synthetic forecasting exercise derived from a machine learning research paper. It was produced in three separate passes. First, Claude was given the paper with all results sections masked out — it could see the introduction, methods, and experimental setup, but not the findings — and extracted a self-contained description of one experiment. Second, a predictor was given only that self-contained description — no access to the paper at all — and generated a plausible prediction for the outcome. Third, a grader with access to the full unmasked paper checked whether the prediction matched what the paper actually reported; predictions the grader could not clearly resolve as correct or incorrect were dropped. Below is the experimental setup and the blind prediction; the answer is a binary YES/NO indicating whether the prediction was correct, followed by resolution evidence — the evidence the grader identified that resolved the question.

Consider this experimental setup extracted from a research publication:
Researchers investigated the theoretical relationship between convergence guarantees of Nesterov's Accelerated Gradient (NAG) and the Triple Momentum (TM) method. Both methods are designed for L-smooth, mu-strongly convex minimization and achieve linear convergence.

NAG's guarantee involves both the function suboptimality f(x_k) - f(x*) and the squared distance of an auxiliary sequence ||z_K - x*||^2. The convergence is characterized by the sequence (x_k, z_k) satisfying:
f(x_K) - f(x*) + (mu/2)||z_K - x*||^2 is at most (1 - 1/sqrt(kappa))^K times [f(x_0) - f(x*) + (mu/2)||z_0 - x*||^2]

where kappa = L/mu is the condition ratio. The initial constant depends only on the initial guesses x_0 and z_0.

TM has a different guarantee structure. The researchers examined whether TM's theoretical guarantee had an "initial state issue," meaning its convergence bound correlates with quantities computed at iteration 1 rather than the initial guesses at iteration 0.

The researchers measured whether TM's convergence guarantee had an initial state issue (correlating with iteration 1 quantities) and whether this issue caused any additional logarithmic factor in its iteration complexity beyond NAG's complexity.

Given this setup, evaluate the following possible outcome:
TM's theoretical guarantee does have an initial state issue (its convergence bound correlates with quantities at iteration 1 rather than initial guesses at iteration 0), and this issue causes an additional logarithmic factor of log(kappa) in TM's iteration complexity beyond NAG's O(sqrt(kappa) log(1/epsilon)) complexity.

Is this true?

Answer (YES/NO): NO